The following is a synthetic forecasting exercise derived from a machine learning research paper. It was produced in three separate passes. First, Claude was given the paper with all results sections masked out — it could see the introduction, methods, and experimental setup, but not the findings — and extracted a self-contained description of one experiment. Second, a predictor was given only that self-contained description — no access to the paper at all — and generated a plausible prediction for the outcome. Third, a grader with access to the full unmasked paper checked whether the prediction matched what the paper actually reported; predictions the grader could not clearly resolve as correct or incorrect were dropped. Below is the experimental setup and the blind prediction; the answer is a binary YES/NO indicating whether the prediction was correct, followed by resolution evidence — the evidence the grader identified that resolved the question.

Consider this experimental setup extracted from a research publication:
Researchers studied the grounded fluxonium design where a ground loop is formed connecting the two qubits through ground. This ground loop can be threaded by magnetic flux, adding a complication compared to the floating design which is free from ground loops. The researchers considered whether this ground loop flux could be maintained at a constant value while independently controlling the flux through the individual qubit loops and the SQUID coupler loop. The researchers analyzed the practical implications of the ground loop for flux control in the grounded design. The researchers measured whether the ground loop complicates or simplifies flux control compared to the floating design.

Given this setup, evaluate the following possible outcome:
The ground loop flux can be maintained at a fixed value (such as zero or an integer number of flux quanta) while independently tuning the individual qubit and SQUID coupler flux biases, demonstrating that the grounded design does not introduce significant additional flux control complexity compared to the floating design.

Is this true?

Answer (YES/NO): NO